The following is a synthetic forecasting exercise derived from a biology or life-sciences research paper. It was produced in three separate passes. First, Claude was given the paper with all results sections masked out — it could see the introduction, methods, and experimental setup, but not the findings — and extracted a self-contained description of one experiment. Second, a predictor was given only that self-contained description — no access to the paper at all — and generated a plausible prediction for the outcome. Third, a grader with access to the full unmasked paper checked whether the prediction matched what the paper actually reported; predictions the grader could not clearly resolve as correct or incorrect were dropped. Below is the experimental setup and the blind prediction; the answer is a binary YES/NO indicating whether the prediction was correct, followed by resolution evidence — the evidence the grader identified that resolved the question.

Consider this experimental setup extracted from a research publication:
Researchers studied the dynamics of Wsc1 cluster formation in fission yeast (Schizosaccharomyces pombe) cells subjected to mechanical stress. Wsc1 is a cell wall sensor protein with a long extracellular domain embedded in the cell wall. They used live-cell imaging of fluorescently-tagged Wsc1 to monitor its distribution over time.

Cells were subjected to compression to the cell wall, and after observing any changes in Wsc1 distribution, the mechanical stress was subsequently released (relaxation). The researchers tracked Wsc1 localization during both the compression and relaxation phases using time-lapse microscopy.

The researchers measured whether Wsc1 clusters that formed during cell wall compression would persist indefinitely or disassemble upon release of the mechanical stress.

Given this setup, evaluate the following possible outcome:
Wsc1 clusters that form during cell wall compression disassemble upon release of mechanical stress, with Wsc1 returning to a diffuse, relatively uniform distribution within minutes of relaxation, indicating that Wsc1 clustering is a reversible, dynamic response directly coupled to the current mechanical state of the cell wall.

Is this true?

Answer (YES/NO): YES